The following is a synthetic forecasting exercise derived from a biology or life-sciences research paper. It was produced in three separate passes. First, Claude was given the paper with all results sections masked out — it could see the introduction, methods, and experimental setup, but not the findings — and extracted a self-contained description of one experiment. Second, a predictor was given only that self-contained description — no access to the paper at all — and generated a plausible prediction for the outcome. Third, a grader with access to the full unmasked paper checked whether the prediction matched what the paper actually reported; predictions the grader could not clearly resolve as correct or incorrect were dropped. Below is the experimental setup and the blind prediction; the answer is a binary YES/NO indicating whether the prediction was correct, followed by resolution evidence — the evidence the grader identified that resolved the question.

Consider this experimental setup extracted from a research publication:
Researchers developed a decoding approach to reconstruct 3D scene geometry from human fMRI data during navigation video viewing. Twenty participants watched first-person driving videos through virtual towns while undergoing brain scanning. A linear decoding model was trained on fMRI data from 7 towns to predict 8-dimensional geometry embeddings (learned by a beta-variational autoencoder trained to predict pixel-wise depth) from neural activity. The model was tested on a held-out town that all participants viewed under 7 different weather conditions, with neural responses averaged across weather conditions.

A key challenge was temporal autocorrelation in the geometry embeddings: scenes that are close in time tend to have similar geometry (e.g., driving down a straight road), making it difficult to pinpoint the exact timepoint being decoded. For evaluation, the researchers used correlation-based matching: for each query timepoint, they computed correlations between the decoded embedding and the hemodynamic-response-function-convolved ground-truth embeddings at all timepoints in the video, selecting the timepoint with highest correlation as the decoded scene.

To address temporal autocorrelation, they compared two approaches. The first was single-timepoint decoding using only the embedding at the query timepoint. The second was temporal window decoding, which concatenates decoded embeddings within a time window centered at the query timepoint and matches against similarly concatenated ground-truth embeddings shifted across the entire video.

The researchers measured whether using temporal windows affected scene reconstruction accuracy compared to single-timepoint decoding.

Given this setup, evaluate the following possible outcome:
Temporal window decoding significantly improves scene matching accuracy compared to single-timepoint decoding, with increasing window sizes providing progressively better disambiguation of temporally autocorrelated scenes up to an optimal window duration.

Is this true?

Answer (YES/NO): YES